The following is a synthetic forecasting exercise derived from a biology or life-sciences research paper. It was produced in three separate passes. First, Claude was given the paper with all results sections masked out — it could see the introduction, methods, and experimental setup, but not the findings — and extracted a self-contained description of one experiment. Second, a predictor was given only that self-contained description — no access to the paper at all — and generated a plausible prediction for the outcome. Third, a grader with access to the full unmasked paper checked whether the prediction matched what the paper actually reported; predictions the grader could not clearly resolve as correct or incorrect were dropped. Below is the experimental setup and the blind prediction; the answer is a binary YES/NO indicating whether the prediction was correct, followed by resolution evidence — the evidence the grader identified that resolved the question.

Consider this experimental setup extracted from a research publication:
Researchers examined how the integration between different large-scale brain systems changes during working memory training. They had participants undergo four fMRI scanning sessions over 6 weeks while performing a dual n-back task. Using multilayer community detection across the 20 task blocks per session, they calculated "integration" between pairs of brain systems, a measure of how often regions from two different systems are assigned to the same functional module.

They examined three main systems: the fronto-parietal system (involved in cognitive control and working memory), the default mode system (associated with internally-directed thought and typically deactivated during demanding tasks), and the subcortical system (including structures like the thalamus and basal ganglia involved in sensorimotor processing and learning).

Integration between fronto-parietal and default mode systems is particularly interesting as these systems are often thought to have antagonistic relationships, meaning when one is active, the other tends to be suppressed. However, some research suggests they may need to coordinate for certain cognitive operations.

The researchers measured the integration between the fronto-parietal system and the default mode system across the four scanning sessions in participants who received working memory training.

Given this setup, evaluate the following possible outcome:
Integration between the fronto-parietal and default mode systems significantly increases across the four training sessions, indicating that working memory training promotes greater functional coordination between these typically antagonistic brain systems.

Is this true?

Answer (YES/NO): NO